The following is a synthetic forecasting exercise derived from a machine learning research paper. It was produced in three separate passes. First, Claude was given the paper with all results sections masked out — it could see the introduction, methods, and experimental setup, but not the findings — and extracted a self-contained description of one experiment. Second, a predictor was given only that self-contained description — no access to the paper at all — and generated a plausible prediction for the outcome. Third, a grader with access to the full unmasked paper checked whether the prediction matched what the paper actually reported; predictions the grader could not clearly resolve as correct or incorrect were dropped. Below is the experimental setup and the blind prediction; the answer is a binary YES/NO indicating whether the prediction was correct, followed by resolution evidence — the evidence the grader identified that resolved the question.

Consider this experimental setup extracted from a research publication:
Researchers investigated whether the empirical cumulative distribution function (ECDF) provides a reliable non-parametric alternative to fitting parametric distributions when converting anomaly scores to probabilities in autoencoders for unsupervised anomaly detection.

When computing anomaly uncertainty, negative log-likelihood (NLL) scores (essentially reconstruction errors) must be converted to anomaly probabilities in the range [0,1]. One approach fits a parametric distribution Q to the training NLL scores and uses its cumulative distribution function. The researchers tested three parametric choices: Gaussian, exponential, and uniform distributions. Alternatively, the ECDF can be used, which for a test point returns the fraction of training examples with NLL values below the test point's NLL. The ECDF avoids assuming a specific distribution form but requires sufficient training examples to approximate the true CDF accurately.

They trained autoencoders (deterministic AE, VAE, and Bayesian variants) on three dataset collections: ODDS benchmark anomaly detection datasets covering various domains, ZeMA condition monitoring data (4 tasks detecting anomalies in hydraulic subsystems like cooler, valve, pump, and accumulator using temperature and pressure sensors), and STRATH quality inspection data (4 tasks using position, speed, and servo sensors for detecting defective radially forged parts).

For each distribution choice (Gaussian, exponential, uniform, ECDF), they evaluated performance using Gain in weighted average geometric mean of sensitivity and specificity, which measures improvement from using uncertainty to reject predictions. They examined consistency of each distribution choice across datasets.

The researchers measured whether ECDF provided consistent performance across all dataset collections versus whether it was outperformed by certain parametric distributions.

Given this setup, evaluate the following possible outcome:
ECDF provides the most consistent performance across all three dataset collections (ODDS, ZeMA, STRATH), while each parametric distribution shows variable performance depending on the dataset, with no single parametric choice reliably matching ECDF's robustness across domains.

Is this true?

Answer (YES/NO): YES